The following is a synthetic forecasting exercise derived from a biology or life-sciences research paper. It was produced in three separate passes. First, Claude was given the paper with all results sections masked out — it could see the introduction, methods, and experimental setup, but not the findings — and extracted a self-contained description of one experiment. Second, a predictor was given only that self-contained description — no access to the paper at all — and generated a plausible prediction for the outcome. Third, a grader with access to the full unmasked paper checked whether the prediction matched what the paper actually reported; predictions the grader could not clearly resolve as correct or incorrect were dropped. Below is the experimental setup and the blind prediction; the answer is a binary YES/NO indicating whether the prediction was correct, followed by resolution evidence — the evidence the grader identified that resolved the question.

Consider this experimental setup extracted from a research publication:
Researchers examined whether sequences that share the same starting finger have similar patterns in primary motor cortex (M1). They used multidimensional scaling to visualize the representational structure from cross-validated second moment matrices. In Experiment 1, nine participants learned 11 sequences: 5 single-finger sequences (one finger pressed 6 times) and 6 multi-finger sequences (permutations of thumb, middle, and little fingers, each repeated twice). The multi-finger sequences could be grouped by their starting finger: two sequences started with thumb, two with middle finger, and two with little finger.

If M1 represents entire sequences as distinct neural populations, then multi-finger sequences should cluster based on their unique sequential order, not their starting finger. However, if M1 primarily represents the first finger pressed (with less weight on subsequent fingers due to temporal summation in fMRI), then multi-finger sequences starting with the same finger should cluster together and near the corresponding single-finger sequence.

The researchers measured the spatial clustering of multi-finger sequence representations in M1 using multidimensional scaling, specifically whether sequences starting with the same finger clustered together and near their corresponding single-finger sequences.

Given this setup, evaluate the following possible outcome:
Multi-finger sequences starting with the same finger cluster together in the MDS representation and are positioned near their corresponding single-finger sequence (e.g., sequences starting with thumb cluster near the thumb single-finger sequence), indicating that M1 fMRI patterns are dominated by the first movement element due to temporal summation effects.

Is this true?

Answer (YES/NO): YES